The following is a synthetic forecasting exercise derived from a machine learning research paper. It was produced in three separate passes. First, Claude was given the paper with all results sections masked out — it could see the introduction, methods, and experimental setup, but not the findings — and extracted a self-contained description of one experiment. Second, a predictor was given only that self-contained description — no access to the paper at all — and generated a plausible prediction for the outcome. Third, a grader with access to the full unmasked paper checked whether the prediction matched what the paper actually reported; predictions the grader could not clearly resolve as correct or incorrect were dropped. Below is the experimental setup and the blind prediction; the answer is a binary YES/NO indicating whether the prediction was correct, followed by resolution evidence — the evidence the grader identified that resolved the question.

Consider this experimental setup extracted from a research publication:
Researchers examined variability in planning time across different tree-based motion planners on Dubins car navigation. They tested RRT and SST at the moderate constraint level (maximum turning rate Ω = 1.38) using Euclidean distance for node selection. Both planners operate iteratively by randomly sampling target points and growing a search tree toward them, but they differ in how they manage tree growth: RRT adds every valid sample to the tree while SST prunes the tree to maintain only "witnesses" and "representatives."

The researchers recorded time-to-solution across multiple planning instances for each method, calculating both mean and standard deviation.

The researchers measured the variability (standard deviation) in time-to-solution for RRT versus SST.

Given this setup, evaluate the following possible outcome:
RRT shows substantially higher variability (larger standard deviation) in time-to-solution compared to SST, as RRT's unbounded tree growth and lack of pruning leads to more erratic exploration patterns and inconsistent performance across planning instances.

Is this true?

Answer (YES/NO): NO